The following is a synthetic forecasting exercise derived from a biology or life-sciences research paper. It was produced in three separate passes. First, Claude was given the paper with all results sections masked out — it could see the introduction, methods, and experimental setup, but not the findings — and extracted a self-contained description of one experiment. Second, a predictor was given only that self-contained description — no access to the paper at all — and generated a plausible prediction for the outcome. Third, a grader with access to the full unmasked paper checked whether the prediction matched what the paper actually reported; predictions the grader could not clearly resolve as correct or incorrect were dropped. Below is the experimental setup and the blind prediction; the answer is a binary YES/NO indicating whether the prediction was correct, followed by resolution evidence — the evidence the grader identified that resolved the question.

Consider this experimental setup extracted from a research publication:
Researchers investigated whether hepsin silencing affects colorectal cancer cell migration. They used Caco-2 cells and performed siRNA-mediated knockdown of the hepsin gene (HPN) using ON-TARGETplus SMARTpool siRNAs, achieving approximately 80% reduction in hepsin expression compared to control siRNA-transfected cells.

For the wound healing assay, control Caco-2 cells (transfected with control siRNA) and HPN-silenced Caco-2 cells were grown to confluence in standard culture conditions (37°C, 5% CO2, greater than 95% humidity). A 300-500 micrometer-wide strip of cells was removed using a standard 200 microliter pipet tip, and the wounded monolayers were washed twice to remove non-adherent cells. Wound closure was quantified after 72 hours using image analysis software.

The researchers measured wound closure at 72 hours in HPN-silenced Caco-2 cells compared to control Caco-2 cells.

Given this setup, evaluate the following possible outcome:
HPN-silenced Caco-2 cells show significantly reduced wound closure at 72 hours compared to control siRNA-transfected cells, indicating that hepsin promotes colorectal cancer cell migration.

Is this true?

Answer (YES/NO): NO